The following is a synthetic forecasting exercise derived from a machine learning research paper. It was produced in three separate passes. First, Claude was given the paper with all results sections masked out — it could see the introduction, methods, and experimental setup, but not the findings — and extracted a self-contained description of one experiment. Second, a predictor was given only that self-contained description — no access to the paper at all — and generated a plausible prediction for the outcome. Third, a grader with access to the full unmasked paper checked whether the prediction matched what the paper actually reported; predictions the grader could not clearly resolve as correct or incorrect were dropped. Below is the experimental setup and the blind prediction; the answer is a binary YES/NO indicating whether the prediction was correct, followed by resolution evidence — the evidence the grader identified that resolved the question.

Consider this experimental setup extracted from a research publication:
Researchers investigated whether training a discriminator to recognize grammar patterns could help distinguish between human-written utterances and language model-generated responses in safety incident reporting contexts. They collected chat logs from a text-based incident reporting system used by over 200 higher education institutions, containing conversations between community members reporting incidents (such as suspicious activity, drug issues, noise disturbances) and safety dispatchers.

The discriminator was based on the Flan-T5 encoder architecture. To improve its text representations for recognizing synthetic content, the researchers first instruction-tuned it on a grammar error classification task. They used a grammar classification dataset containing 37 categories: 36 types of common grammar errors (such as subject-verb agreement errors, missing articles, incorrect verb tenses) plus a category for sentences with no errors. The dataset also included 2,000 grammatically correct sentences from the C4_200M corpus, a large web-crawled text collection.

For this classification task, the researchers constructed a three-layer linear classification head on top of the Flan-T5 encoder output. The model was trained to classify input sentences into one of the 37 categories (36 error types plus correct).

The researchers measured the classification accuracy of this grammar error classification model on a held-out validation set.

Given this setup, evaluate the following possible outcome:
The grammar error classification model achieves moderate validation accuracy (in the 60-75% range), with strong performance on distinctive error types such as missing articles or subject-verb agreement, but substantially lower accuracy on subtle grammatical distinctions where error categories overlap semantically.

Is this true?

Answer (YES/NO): NO